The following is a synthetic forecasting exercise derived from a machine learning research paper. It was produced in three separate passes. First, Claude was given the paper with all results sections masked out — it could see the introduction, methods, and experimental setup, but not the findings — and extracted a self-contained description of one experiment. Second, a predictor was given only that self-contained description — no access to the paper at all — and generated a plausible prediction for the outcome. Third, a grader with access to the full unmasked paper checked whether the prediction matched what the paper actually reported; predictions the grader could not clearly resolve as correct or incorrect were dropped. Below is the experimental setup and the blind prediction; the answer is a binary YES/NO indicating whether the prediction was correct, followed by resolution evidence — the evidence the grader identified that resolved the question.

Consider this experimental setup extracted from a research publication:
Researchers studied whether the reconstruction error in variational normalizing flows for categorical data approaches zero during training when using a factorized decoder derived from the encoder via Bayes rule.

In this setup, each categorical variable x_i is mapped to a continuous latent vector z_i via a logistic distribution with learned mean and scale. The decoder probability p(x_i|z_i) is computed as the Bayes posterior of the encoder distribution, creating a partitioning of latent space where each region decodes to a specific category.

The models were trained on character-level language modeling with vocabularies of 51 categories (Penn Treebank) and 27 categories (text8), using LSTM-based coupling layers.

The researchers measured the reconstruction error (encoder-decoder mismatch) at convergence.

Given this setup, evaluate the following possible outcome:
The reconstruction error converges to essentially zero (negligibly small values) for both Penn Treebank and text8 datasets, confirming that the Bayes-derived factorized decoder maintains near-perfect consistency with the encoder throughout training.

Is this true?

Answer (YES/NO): YES